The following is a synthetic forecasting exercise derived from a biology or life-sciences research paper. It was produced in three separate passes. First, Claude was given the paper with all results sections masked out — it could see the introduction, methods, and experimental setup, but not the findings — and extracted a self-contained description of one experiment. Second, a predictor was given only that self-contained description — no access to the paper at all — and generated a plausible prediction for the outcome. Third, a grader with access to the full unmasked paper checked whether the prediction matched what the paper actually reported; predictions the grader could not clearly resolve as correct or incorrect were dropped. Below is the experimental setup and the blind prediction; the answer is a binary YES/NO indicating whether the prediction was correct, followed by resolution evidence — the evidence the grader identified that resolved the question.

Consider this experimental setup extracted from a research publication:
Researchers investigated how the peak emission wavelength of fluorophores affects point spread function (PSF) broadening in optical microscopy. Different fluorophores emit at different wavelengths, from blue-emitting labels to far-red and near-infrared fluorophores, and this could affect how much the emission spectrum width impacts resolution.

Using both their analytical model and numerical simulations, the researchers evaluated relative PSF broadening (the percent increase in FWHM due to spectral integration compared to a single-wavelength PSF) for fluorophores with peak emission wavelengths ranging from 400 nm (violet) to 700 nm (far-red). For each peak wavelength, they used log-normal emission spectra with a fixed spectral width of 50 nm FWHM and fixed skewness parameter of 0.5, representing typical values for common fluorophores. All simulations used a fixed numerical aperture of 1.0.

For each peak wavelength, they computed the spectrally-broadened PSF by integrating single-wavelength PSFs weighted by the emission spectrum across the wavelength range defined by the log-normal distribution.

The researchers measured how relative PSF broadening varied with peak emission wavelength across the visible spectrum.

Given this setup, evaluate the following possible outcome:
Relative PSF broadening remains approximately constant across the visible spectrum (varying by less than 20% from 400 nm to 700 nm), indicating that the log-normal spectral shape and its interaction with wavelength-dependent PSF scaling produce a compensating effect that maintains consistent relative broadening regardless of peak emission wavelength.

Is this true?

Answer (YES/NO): YES